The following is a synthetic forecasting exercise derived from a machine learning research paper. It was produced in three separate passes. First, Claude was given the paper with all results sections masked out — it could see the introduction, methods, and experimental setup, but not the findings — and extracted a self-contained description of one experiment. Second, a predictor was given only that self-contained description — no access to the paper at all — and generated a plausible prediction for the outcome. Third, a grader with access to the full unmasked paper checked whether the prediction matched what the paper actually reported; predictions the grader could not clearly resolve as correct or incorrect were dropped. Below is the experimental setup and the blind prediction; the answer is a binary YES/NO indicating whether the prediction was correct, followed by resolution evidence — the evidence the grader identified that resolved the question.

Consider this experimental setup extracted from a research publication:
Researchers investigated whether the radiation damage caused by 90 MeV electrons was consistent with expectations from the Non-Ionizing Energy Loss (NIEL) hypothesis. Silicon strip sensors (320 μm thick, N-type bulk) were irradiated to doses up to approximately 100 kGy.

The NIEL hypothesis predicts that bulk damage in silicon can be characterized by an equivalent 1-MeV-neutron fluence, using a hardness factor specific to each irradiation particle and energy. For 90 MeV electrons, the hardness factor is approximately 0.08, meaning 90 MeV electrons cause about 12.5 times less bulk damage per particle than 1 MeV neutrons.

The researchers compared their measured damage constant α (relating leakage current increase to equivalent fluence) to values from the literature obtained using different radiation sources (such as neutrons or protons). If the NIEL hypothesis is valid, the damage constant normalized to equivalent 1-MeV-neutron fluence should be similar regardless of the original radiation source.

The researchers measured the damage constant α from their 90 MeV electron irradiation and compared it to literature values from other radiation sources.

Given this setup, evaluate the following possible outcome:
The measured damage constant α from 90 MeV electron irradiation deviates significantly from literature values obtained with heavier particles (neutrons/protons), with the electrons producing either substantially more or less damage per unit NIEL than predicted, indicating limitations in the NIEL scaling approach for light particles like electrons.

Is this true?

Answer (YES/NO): NO